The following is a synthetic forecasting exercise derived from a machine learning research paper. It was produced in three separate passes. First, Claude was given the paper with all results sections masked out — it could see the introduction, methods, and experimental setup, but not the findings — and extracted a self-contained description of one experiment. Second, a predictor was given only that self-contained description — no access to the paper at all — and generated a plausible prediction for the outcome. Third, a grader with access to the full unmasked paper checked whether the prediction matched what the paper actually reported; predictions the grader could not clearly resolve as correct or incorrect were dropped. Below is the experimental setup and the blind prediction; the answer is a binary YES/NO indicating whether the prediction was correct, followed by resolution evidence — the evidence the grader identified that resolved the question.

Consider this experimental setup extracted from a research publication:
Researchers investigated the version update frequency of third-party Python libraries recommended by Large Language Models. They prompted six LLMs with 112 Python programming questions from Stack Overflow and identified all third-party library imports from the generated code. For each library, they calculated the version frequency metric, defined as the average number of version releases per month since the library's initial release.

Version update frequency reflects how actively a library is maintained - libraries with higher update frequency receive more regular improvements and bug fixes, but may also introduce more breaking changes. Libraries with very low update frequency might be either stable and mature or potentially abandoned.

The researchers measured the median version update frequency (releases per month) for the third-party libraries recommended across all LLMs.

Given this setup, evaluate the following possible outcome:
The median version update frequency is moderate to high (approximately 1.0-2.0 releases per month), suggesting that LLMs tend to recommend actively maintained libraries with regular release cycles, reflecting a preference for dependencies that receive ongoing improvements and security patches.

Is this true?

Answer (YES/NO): NO